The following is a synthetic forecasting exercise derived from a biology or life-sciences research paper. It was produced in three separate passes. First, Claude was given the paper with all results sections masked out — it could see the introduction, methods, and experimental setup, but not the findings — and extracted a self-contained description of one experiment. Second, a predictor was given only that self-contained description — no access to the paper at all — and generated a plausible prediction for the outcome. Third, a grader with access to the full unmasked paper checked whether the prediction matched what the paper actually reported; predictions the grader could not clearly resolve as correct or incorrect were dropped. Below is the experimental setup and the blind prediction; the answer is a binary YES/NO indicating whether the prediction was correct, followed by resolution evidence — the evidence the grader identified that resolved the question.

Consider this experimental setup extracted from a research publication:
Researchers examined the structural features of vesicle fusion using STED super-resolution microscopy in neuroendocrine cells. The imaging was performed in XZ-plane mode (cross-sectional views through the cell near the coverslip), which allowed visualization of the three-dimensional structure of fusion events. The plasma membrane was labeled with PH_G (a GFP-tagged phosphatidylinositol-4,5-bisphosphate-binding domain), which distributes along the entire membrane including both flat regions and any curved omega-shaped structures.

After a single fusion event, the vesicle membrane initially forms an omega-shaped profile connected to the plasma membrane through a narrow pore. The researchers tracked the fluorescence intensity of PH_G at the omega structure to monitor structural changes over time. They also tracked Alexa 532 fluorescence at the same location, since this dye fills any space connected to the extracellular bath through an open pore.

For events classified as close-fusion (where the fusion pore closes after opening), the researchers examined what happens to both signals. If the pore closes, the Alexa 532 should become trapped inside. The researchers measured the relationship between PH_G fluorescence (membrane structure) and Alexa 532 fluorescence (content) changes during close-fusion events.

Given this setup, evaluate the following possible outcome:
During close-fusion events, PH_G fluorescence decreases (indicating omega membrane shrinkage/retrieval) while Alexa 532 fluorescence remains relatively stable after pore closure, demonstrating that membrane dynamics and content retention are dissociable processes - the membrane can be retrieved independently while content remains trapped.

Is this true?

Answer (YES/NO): NO